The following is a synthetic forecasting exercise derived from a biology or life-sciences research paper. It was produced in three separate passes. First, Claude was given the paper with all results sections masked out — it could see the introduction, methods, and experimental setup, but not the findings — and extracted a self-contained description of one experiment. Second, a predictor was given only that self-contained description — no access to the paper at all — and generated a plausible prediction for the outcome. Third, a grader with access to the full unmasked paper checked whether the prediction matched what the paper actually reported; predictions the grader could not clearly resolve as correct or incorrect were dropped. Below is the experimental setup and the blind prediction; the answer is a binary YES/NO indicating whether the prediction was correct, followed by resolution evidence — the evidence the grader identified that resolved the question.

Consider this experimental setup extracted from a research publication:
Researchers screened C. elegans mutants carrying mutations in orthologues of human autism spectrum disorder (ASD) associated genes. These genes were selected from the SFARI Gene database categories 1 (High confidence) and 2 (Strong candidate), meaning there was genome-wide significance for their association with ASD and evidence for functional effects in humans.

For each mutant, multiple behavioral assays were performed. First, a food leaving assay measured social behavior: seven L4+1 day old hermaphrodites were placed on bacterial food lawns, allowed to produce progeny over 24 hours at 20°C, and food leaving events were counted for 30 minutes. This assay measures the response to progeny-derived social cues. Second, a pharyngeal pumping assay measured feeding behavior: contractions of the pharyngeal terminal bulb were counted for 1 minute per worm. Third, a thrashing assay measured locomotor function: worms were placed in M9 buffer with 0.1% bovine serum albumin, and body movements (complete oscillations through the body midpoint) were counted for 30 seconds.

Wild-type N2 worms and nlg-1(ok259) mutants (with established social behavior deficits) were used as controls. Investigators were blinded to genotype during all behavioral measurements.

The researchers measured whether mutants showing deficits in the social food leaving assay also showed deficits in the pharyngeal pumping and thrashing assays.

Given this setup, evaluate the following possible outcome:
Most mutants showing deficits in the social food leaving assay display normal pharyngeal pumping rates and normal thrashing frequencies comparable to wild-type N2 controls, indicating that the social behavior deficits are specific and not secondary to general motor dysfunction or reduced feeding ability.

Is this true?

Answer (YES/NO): YES